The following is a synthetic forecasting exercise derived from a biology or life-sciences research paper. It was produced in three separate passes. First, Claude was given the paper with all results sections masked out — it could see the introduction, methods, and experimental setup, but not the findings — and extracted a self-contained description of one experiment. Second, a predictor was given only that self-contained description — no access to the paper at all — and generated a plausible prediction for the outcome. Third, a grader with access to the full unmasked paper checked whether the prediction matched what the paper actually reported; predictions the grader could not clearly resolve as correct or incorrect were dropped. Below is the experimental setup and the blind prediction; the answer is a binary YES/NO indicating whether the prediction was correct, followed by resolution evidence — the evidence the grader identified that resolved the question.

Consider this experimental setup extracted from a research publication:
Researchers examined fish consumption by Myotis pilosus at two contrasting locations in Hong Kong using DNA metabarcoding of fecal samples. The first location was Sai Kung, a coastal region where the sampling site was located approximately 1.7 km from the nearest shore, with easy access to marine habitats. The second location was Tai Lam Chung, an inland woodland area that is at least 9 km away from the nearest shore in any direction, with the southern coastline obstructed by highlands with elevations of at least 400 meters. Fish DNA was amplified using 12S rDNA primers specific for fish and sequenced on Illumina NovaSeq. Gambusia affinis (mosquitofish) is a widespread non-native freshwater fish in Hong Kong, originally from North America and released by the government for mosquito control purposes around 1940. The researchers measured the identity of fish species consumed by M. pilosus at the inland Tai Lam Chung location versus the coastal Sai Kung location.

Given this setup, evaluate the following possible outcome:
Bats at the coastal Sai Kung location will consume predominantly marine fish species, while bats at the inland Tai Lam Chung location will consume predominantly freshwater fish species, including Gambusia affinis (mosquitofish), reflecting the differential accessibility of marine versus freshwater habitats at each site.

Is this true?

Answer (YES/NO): YES